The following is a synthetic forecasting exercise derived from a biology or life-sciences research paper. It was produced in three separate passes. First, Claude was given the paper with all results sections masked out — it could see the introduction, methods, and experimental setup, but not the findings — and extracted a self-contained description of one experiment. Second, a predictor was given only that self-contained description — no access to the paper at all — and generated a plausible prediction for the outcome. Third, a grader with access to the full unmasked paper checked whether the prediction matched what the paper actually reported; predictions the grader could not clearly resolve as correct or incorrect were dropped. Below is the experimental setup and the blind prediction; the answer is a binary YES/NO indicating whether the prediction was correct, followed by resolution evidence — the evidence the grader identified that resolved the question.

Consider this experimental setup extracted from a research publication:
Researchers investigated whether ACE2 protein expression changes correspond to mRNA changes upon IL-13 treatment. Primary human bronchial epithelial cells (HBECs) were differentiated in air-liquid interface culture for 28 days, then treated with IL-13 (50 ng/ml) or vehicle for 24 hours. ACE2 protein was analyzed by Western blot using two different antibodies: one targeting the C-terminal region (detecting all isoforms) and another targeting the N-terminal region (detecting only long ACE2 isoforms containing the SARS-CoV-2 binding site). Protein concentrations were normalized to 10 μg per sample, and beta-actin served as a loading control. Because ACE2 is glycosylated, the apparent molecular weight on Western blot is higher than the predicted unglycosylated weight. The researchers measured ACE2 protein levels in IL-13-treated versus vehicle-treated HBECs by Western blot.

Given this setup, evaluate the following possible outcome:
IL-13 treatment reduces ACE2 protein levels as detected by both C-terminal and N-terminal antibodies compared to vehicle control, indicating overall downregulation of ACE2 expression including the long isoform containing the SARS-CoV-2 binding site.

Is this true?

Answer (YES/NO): NO